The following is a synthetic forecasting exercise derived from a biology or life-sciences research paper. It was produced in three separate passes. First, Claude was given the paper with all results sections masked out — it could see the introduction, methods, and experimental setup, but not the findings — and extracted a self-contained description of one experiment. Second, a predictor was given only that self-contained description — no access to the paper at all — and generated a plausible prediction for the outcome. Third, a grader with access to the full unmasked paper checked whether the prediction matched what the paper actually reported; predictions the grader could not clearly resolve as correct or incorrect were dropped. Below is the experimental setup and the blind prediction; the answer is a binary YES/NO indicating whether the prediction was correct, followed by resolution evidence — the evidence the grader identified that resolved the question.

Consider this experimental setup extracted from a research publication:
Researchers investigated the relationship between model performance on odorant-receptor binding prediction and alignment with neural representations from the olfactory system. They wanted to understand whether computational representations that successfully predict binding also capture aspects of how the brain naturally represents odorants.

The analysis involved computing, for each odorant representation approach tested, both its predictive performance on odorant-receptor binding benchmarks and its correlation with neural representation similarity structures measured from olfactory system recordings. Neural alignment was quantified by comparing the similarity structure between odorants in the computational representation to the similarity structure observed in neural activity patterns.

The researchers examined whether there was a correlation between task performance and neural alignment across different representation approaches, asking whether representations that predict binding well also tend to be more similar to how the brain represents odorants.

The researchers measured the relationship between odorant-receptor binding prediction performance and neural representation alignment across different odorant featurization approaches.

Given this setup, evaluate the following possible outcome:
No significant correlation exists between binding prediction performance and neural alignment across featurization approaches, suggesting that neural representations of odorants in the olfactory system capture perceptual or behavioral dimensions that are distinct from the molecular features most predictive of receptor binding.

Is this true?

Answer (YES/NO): NO